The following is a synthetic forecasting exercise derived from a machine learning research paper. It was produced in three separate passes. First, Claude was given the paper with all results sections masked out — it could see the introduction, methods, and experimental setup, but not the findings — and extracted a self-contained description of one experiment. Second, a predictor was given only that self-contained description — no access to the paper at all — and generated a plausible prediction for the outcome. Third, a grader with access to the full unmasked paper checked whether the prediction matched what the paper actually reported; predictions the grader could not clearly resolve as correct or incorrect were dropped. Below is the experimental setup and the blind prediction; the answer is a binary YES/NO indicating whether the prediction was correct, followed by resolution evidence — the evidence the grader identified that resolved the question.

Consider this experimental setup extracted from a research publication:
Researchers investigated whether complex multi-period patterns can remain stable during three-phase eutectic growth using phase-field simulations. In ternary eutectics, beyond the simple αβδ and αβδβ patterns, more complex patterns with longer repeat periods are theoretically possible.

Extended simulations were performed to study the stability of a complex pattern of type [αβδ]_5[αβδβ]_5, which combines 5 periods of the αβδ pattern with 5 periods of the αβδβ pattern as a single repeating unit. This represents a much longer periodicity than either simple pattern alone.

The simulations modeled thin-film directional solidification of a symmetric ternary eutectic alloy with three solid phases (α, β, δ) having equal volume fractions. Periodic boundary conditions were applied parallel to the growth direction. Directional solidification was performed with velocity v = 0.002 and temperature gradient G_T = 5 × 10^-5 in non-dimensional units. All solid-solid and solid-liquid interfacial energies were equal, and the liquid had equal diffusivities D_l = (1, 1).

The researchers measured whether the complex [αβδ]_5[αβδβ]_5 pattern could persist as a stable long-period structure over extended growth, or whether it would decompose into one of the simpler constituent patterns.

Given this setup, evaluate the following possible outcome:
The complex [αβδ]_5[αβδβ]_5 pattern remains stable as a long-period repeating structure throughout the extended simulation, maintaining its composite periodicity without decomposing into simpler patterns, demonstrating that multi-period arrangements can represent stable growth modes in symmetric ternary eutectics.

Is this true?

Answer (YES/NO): NO